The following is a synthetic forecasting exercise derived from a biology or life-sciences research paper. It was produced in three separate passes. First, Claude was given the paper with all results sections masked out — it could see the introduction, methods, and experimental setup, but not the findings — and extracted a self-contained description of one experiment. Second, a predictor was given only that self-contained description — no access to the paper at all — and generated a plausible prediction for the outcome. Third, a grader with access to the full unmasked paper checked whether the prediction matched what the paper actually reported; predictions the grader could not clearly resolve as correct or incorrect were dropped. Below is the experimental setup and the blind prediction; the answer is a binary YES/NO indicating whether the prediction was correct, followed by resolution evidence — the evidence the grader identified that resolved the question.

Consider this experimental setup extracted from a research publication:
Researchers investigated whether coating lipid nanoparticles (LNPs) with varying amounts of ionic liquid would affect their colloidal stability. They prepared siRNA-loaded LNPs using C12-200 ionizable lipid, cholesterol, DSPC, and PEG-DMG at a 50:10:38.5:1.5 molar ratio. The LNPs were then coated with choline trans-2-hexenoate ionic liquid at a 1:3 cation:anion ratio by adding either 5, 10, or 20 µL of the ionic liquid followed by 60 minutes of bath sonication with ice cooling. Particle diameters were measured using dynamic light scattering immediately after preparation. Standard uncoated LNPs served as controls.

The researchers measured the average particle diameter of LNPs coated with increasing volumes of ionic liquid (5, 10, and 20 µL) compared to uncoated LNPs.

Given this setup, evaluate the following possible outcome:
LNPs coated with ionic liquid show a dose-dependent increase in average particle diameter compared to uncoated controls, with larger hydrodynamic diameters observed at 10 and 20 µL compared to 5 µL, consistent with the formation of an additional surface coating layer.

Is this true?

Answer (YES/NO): NO